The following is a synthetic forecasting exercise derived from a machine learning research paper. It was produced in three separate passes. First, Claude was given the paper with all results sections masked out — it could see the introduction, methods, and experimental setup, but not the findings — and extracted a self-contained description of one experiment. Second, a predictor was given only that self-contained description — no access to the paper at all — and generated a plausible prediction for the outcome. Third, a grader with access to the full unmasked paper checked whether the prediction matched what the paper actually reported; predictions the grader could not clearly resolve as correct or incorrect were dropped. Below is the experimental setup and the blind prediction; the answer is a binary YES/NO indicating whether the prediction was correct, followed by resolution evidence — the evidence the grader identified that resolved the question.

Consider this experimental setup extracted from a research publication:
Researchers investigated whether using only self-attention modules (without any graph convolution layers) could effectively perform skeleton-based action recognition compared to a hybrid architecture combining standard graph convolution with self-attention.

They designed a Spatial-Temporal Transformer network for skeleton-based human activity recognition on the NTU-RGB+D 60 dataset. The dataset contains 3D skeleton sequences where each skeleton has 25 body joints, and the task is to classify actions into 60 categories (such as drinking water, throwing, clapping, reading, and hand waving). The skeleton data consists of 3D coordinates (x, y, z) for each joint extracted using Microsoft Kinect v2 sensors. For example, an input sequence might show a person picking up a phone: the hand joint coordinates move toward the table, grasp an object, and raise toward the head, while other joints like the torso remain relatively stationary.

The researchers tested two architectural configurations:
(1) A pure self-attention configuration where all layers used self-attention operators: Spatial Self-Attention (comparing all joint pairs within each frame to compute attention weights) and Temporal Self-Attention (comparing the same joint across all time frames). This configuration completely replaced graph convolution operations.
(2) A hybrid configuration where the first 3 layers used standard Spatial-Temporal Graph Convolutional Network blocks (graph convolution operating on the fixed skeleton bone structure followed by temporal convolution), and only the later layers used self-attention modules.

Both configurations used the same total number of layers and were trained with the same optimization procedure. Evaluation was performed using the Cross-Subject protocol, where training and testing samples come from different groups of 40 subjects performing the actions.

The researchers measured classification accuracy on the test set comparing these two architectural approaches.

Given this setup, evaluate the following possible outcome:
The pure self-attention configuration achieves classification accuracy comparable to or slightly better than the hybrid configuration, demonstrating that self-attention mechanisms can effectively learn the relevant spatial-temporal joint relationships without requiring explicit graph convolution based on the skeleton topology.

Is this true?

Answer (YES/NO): NO